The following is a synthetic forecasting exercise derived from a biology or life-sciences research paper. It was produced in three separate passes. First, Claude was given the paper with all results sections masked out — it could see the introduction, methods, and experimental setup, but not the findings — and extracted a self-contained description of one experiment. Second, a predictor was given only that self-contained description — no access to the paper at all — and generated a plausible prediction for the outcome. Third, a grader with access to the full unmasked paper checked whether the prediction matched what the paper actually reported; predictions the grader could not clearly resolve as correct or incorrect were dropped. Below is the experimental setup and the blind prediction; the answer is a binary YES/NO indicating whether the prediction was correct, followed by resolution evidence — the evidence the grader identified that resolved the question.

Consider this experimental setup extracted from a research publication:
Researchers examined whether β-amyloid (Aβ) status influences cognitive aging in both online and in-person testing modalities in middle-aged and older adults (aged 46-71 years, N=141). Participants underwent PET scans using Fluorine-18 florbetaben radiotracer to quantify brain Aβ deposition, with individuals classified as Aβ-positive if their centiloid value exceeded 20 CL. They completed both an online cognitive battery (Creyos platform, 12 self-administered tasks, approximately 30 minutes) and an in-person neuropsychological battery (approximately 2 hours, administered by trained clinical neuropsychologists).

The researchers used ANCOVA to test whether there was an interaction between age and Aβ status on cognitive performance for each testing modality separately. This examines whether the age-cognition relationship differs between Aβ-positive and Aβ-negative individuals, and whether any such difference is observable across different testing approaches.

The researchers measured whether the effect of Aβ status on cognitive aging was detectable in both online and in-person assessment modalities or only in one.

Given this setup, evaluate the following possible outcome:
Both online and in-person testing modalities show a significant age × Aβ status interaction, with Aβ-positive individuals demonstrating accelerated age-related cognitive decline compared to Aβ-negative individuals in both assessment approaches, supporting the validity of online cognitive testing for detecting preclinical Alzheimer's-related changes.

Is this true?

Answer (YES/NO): YES